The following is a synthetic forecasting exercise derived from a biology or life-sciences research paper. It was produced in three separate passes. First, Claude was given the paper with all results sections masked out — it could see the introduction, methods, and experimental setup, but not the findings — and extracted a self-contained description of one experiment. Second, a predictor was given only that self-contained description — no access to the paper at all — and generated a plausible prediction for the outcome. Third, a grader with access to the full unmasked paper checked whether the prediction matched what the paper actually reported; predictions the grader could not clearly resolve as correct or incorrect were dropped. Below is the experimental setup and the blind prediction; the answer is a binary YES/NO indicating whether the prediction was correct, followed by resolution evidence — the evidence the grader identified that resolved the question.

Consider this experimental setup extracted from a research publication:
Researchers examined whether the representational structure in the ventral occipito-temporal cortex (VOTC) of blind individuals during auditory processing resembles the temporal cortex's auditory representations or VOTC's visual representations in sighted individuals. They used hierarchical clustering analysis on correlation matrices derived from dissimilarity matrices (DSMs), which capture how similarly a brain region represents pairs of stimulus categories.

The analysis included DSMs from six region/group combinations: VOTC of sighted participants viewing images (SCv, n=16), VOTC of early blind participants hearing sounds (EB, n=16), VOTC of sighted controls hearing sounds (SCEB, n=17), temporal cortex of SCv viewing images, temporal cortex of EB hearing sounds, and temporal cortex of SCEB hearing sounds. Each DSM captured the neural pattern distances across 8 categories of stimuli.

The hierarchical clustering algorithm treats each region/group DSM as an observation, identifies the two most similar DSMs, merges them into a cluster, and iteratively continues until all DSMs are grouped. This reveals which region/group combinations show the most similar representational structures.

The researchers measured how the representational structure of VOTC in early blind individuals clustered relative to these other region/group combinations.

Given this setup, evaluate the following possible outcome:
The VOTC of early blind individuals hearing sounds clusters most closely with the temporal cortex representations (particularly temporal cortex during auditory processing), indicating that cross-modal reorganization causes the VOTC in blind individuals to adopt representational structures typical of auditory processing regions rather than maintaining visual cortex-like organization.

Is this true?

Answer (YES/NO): NO